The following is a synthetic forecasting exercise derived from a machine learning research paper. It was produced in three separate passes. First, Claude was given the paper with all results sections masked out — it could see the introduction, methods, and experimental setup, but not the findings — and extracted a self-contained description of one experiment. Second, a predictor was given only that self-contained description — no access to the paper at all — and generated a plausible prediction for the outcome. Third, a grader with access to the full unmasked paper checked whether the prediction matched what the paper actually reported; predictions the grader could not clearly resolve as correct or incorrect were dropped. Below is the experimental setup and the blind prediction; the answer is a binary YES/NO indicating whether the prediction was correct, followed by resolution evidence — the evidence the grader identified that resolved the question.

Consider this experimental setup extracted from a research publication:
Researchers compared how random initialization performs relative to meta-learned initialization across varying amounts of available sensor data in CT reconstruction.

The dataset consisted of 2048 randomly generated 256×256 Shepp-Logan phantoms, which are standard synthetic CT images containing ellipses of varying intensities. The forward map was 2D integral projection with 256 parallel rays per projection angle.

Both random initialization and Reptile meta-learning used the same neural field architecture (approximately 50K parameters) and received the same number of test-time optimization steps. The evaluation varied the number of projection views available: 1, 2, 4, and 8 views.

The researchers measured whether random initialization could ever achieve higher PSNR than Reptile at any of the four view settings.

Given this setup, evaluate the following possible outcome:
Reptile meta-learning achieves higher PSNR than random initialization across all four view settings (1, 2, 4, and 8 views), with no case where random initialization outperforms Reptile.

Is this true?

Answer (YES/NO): YES